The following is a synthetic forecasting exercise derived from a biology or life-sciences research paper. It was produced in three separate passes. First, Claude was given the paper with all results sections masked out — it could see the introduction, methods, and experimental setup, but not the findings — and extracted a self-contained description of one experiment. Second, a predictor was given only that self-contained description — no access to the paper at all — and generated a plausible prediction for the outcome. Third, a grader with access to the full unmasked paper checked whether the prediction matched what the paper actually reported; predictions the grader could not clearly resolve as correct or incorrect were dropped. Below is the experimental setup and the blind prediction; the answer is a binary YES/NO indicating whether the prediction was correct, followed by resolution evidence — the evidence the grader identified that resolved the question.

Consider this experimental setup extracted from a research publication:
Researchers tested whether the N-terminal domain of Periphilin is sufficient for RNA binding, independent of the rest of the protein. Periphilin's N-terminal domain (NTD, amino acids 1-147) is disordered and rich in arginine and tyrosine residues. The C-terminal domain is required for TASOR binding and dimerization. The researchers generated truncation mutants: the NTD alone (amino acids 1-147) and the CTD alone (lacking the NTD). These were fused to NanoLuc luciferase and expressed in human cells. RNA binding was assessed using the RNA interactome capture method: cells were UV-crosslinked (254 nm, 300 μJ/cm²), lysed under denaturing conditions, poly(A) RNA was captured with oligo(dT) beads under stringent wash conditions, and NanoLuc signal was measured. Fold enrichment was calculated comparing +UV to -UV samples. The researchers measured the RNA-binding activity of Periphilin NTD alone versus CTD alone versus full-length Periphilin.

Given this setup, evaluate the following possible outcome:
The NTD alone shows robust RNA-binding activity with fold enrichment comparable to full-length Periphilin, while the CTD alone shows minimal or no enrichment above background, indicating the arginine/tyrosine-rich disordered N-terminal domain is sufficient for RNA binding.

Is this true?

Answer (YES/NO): NO